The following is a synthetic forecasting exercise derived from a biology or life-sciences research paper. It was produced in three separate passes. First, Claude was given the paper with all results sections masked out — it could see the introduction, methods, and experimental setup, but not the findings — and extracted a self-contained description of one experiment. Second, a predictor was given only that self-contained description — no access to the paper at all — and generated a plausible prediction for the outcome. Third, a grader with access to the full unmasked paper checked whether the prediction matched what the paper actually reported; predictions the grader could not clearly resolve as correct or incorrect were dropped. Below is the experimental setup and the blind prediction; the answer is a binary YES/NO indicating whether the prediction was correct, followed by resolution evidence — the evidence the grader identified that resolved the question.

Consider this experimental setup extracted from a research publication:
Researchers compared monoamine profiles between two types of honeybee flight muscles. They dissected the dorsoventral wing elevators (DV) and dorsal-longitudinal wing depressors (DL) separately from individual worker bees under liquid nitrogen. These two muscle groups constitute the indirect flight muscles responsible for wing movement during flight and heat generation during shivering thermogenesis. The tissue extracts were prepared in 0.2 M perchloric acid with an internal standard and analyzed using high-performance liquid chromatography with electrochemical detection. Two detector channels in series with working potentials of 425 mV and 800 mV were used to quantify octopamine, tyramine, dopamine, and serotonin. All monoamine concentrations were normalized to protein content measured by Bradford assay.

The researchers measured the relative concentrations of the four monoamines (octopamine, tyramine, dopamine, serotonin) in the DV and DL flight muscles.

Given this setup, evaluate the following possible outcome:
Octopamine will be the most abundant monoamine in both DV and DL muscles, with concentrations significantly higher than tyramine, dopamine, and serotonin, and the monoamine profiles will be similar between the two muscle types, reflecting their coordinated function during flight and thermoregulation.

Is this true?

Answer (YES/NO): NO